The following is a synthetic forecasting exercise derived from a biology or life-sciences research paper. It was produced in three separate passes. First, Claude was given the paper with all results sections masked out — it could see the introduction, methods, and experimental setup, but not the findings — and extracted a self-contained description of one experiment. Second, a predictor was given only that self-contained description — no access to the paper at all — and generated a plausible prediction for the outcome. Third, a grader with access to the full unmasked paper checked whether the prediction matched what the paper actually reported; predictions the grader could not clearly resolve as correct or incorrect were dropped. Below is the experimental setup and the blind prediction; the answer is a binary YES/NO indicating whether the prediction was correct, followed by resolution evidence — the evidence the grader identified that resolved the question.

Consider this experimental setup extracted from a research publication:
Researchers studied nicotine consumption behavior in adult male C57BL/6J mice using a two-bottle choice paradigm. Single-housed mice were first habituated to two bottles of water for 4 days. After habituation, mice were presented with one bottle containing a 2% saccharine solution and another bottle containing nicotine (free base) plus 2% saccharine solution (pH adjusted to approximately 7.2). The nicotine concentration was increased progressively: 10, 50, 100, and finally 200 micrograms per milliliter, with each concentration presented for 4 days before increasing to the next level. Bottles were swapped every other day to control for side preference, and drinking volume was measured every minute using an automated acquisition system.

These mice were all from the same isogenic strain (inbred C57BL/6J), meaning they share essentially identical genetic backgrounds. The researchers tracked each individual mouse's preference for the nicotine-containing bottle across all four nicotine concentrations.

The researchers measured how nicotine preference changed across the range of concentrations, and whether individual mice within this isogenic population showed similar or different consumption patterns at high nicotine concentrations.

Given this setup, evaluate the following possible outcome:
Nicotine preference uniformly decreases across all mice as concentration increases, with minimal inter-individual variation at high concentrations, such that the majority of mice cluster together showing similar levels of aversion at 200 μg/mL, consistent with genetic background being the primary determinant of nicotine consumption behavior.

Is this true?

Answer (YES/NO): NO